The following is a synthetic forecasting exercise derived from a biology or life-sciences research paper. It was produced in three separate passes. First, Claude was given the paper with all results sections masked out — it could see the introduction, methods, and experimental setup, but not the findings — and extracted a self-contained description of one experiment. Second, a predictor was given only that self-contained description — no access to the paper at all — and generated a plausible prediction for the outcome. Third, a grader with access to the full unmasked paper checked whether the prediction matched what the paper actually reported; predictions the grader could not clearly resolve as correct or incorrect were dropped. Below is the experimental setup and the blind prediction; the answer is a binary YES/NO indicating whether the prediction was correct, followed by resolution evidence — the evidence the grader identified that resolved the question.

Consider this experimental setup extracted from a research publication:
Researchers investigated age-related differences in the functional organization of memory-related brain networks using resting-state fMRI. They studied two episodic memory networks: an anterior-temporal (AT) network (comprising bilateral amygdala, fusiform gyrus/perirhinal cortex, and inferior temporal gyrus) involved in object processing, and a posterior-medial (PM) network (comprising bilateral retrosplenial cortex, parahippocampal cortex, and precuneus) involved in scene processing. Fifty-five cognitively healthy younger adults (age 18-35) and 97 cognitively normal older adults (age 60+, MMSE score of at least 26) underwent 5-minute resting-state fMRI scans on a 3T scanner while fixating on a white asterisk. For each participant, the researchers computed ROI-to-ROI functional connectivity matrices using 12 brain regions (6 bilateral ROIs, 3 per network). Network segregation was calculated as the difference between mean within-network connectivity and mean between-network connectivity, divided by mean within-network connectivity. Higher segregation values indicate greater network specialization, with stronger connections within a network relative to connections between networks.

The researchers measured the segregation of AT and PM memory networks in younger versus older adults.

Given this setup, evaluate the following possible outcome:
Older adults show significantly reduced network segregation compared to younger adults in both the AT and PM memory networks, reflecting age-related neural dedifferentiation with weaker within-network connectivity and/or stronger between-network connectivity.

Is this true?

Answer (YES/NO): YES